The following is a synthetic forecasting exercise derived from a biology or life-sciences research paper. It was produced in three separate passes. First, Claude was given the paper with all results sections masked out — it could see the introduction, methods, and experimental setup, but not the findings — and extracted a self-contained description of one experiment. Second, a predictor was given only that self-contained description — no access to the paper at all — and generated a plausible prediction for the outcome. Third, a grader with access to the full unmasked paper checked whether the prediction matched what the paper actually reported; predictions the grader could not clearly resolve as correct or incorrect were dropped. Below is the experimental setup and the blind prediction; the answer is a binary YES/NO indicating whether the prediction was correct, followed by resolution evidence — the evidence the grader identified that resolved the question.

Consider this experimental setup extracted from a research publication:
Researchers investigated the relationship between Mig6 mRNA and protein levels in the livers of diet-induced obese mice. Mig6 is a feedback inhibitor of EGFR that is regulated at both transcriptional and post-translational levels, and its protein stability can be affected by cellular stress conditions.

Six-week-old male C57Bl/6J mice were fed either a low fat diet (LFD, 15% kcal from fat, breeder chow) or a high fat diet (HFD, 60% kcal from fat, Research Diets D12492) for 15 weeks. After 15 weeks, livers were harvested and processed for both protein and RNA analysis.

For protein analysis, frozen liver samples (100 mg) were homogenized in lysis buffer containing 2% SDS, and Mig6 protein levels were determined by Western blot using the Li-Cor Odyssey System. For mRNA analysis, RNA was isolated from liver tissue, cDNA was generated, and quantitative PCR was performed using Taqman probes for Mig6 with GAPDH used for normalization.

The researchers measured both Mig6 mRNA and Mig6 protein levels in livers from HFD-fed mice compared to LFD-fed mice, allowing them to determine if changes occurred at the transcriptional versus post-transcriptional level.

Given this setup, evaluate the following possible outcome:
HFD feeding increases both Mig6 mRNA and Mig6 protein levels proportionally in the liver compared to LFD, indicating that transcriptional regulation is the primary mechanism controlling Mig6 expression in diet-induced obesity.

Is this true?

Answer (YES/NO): NO